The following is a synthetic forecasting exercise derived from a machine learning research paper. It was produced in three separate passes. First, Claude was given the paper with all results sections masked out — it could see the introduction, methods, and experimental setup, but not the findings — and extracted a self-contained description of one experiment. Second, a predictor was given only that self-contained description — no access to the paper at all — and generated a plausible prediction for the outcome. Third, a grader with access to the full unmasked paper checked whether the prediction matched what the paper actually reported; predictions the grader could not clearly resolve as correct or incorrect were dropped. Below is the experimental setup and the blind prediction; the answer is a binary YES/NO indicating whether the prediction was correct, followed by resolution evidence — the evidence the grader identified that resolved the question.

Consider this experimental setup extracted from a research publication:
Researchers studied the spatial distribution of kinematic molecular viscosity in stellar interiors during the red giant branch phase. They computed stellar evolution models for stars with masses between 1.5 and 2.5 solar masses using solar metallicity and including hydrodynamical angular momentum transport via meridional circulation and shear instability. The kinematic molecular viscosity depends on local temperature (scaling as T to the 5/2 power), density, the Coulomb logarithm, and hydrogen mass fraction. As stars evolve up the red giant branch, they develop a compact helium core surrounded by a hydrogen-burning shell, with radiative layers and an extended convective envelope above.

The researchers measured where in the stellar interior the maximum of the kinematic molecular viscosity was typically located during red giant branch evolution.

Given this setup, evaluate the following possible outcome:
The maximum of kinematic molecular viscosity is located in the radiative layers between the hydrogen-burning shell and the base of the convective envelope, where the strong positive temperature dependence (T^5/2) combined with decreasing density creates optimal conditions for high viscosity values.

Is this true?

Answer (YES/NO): YES